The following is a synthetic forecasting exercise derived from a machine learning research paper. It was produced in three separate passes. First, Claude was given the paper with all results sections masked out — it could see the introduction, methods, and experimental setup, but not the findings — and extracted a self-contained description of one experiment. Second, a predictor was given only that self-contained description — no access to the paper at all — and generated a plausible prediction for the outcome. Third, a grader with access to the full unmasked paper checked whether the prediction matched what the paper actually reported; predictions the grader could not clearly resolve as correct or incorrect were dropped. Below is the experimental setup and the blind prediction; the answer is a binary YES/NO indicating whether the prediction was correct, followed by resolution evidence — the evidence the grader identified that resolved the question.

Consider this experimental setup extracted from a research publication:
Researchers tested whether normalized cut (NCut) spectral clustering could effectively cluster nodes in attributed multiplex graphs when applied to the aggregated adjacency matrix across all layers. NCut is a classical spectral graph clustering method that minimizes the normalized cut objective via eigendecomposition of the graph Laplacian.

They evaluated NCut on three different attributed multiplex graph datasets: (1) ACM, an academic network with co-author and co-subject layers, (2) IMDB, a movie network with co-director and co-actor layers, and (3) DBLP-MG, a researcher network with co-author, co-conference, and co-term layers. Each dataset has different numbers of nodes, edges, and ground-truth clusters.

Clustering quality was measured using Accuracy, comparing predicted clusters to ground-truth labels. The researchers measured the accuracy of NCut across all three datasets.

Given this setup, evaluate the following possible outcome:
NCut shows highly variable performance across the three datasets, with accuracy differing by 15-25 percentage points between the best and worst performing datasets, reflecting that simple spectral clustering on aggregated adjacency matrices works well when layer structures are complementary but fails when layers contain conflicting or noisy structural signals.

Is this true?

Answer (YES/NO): NO